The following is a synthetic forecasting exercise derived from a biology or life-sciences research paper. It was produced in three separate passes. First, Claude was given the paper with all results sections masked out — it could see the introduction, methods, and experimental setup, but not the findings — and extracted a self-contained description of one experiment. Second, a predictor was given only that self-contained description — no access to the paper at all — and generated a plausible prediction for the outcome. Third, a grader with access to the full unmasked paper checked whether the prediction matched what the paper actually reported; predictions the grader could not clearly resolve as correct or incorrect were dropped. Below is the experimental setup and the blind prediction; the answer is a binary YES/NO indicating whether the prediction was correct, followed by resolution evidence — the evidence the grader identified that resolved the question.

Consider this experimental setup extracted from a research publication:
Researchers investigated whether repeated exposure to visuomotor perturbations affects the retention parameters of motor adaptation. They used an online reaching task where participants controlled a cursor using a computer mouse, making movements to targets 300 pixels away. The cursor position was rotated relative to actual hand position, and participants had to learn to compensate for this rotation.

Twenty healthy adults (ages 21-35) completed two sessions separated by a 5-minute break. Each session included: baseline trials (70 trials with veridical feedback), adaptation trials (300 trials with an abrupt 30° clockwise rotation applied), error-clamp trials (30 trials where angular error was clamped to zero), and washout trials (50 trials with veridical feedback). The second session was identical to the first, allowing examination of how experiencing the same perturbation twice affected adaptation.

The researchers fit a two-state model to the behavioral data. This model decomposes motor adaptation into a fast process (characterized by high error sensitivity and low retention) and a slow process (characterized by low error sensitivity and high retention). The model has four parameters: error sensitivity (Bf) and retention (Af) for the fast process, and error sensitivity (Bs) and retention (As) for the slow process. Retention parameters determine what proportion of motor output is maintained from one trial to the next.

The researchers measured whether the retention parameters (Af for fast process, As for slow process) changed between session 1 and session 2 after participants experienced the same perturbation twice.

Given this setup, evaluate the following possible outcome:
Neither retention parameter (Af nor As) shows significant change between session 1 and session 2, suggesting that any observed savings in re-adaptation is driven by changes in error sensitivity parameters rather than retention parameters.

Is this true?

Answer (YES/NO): YES